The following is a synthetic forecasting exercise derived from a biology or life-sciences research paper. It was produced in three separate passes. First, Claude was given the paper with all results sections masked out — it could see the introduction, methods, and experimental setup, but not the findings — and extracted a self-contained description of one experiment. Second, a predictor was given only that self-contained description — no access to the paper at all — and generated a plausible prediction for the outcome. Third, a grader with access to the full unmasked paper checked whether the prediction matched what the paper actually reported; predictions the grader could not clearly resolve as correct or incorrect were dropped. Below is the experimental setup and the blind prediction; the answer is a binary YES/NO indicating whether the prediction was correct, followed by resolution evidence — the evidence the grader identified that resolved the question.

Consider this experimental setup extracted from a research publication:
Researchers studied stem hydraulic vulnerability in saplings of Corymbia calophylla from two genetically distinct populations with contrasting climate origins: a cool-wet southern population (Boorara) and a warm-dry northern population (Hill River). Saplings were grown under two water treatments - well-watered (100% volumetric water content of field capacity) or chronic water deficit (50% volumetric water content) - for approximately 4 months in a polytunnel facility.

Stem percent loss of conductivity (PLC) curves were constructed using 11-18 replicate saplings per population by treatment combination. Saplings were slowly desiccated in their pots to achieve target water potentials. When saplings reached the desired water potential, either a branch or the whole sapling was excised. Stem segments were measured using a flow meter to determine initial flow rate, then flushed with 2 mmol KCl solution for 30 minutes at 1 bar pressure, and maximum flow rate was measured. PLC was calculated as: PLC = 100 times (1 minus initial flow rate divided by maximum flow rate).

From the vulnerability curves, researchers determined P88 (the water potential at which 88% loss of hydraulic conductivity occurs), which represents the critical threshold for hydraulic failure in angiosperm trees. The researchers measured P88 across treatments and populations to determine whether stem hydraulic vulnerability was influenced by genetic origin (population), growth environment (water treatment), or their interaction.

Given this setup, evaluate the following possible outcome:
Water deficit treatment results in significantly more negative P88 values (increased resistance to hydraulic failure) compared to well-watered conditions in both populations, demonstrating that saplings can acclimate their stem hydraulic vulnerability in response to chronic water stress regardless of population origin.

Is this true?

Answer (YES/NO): NO